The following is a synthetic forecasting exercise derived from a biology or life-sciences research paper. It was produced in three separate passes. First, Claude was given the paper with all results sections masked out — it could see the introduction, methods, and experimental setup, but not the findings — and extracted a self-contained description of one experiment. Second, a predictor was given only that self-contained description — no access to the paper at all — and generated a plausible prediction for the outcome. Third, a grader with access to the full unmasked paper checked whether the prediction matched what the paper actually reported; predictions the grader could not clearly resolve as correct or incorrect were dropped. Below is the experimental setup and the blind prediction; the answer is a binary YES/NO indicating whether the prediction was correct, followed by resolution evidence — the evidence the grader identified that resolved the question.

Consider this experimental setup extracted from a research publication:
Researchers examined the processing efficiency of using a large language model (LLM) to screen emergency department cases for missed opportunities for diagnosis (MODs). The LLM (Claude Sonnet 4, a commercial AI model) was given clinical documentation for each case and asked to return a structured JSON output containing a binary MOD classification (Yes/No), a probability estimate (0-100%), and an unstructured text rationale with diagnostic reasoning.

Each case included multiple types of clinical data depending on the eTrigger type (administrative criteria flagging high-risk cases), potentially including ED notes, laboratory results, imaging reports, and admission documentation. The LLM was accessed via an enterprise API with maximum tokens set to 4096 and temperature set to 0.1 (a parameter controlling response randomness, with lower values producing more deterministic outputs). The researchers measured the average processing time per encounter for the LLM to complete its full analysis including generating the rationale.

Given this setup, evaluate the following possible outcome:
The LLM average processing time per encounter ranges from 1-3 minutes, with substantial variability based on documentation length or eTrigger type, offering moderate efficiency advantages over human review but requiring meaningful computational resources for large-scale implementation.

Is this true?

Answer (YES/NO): NO